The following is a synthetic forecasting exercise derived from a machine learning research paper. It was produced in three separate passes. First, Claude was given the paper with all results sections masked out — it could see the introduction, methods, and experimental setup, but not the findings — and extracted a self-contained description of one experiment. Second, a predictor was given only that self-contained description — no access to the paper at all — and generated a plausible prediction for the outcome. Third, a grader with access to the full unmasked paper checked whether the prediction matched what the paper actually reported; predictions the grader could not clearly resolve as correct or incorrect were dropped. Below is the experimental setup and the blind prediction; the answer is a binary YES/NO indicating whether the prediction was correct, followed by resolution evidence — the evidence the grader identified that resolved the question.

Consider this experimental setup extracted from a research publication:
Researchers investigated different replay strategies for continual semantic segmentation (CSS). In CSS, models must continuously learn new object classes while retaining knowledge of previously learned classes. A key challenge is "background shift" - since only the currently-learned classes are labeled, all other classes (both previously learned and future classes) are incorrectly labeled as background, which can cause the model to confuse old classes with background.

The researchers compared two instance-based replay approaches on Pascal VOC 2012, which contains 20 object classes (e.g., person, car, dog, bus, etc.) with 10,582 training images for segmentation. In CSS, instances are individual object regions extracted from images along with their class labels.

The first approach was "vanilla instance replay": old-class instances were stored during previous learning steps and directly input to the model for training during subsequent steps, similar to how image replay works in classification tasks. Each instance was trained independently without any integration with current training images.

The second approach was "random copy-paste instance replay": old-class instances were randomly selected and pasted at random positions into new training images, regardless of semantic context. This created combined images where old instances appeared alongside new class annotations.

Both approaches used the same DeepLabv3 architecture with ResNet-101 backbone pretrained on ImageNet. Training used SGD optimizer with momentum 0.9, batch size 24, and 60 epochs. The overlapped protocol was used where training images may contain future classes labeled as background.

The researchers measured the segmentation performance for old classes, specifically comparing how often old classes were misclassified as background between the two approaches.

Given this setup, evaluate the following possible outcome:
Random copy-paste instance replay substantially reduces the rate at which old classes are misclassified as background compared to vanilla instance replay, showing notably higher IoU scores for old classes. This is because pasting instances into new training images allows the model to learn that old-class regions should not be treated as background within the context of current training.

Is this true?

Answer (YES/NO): YES